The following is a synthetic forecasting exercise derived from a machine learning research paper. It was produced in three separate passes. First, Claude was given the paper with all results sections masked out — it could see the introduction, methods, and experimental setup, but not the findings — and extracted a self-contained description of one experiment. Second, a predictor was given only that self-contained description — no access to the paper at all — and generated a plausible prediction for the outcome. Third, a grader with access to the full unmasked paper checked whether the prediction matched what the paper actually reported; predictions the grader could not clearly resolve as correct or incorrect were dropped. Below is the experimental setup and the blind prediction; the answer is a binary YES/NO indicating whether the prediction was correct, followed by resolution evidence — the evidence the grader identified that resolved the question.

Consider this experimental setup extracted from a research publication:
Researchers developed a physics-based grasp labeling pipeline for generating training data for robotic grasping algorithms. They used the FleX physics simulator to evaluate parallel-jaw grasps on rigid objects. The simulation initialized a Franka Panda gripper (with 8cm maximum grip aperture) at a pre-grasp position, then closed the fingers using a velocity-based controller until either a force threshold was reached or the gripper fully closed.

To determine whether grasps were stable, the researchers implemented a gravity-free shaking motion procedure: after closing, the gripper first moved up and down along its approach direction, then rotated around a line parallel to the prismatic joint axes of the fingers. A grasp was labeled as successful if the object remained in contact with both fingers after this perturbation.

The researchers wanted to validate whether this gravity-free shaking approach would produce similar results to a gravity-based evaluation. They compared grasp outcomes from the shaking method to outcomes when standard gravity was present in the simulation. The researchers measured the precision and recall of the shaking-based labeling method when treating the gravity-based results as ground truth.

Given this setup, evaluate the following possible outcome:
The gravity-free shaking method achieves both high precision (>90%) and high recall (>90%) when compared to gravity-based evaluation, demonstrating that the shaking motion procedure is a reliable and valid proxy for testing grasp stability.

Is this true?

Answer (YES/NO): YES